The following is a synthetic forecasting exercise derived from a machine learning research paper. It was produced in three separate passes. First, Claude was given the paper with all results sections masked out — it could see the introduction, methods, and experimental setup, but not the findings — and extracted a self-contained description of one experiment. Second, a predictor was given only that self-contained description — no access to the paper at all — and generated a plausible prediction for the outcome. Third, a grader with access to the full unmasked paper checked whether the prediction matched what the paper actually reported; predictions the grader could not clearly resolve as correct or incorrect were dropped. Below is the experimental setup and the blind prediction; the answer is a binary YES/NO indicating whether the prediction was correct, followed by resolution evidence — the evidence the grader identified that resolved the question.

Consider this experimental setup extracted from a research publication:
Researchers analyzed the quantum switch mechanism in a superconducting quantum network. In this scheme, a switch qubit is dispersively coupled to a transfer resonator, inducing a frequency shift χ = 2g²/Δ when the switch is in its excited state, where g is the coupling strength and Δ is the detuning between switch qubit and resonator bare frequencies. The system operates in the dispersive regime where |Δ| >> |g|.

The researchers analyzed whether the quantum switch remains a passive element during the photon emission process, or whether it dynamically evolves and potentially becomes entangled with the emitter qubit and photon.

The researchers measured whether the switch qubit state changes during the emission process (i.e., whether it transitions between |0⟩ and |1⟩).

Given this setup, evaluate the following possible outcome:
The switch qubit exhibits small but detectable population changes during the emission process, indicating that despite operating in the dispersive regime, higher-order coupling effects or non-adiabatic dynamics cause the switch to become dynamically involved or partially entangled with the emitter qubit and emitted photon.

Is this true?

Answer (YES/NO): NO